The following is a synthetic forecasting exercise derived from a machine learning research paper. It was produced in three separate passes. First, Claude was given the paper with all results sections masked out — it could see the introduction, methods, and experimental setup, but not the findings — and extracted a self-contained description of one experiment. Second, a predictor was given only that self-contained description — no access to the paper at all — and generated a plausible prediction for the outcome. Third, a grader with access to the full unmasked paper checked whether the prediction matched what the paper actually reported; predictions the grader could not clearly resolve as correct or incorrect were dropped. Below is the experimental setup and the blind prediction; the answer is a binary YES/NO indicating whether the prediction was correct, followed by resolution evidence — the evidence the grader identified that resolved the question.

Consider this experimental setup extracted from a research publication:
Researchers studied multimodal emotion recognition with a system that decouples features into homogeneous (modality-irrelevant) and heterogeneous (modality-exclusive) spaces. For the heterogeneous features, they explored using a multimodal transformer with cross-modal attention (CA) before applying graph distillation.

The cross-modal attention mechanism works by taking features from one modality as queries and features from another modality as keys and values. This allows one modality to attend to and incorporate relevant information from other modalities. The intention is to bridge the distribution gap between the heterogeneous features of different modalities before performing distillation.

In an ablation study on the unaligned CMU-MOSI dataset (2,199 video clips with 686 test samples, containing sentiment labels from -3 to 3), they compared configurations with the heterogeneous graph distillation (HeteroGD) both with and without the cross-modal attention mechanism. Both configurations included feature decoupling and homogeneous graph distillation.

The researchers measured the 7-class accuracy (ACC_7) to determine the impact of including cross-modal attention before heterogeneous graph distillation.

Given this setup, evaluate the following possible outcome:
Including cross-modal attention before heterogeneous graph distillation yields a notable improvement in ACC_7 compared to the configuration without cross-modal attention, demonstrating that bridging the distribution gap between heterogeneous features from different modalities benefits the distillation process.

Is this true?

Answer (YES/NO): YES